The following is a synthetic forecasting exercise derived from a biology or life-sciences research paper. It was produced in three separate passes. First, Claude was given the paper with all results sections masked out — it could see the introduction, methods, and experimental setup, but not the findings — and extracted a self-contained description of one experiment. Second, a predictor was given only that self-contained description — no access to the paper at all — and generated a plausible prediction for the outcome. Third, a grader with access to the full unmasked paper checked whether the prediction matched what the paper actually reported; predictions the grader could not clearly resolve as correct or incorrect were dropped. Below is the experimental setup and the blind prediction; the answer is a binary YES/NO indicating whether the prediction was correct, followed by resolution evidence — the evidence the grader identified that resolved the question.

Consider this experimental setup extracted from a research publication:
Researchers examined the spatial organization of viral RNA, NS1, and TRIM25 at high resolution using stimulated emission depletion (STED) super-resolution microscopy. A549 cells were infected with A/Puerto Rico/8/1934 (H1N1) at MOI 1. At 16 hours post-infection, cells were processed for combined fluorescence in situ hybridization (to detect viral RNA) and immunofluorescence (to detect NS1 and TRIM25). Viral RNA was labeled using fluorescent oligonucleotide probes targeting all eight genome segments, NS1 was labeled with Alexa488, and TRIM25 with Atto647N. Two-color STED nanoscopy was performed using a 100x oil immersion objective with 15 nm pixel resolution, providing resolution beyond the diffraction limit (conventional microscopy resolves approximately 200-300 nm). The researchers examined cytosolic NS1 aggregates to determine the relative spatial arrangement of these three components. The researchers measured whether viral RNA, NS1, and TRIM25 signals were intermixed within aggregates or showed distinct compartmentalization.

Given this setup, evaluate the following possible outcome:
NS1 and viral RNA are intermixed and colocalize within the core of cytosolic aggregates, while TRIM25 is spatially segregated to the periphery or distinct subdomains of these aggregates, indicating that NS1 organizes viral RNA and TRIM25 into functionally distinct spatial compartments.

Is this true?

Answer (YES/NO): NO